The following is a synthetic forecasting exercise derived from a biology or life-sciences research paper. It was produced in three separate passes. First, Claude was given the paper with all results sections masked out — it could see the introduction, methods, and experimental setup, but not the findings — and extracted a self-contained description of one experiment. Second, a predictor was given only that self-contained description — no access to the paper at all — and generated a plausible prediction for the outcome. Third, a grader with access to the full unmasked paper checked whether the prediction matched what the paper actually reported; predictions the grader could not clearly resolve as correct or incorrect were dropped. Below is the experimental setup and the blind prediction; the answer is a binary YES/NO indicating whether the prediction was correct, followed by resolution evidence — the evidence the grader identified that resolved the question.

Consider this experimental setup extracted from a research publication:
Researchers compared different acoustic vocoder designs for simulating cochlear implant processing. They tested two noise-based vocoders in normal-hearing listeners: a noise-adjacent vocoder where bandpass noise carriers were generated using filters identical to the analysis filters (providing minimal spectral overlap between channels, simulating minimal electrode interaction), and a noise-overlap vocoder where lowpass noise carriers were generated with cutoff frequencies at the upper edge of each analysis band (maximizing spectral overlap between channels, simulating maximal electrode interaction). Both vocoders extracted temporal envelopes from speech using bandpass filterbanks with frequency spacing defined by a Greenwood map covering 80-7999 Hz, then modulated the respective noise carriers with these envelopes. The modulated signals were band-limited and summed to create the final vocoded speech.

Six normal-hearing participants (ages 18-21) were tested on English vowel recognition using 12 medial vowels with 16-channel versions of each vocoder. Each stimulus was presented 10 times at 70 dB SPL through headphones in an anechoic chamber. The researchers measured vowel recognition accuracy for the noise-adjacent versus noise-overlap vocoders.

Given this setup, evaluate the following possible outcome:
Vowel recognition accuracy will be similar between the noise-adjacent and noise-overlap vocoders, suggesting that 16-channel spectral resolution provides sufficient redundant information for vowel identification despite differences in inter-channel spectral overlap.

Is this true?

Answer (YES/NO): NO